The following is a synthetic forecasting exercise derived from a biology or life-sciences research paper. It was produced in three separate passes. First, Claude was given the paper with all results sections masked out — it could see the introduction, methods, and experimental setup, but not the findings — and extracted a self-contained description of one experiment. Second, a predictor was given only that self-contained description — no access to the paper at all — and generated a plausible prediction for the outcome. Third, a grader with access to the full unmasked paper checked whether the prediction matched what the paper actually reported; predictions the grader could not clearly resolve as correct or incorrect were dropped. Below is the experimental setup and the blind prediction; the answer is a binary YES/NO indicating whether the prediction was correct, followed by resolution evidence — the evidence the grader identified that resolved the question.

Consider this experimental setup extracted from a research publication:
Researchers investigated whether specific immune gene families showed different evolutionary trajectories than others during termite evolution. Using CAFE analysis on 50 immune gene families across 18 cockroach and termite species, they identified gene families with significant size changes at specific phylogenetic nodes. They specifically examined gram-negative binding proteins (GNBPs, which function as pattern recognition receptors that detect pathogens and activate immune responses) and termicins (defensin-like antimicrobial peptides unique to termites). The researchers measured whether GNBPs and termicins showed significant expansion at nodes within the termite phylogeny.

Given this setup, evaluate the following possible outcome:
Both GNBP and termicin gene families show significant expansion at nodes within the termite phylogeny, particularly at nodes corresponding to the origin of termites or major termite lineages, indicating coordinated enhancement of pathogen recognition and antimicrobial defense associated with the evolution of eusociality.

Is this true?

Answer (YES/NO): NO